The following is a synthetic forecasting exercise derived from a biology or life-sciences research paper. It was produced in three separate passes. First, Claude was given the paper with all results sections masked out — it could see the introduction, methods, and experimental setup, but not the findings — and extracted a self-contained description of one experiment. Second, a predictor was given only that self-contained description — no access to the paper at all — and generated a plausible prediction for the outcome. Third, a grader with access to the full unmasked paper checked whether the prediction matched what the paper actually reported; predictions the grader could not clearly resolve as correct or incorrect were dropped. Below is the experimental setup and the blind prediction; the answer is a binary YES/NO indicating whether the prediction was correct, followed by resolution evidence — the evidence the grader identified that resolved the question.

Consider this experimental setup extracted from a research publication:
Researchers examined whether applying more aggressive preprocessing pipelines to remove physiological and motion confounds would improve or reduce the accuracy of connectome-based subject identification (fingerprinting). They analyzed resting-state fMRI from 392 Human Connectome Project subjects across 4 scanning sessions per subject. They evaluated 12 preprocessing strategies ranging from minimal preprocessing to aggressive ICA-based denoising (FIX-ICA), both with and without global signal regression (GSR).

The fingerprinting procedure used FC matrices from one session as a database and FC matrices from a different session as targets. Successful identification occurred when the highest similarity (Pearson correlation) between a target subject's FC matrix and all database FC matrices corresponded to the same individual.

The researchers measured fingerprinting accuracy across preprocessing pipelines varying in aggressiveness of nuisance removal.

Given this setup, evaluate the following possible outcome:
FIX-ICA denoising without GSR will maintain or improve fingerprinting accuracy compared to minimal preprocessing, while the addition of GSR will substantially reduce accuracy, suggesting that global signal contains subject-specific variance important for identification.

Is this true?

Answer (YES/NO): NO